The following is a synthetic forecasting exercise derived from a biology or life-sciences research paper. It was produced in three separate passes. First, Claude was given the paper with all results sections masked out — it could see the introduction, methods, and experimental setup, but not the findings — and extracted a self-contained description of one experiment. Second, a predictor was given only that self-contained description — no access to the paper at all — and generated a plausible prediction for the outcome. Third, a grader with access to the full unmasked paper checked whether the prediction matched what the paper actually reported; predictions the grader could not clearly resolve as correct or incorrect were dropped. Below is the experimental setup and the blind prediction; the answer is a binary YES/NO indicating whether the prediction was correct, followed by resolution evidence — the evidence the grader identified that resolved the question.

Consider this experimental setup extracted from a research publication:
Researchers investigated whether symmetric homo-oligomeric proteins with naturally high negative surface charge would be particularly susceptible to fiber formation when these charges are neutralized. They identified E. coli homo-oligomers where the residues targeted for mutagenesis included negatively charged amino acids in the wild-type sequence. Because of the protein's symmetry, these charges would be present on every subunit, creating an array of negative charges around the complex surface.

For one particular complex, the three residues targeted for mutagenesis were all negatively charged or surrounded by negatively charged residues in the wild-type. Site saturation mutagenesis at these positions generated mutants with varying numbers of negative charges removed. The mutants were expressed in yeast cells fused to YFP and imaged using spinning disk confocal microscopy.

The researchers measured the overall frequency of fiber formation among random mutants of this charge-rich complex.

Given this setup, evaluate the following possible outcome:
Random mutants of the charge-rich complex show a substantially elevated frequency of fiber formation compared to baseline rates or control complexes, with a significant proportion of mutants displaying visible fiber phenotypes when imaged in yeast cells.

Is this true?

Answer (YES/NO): YES